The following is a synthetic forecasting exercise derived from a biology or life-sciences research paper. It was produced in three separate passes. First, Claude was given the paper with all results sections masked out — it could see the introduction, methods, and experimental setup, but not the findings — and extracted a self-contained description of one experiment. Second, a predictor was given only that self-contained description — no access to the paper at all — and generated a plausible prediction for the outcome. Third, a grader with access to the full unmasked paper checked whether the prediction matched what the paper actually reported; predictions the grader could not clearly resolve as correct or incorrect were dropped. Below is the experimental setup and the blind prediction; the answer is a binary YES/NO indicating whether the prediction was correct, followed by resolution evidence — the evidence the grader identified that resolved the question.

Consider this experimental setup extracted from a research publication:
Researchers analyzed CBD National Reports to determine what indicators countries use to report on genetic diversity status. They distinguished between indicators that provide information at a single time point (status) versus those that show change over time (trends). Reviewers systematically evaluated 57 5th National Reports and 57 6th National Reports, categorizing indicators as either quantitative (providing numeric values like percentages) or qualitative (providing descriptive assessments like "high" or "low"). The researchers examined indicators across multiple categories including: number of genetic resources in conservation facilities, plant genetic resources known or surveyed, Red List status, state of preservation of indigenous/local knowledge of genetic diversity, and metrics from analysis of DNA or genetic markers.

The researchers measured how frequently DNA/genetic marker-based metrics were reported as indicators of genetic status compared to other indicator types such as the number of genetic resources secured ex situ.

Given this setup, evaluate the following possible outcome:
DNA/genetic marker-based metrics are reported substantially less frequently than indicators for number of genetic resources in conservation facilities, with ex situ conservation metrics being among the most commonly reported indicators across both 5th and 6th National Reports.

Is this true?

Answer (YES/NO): YES